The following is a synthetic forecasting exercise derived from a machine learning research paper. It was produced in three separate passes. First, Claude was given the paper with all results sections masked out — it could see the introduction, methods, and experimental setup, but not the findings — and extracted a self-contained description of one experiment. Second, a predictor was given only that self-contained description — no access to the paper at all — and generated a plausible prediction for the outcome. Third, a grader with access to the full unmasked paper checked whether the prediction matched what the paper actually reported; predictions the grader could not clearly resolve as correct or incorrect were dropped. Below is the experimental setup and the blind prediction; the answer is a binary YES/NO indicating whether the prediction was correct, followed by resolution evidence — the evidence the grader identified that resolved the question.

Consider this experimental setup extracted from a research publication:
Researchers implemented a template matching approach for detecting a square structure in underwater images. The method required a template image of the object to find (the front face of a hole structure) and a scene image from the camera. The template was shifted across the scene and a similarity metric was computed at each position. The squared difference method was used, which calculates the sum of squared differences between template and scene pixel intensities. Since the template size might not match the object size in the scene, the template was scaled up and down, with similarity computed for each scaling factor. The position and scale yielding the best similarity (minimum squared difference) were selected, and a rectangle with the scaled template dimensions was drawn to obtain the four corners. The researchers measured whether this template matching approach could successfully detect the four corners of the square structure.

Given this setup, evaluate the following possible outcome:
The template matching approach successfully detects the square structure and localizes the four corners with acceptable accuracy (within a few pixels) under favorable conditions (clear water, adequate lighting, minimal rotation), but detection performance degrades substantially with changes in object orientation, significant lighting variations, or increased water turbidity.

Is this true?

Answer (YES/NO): NO